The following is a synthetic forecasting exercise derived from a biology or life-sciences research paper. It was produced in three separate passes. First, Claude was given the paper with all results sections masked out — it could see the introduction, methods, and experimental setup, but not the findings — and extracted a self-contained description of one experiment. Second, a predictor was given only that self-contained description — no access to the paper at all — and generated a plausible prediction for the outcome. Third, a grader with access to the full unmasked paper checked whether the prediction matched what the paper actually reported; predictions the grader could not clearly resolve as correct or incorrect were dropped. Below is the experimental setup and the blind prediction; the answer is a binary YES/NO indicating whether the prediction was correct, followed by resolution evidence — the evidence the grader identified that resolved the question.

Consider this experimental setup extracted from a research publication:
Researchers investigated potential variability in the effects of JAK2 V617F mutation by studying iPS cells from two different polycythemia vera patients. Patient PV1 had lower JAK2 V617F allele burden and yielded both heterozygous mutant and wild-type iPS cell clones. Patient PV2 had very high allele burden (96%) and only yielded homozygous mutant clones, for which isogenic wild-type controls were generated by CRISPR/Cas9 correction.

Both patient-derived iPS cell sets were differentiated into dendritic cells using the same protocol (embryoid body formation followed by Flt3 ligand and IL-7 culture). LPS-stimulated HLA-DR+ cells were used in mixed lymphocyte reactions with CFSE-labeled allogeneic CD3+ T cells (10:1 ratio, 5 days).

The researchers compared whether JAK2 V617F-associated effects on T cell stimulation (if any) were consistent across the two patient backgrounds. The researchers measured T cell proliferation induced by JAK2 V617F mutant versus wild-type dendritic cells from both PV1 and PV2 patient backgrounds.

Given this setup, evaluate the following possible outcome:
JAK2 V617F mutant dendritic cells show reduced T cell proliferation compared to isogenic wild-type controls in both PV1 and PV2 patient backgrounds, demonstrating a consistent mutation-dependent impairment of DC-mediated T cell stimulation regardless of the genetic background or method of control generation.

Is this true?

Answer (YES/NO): NO